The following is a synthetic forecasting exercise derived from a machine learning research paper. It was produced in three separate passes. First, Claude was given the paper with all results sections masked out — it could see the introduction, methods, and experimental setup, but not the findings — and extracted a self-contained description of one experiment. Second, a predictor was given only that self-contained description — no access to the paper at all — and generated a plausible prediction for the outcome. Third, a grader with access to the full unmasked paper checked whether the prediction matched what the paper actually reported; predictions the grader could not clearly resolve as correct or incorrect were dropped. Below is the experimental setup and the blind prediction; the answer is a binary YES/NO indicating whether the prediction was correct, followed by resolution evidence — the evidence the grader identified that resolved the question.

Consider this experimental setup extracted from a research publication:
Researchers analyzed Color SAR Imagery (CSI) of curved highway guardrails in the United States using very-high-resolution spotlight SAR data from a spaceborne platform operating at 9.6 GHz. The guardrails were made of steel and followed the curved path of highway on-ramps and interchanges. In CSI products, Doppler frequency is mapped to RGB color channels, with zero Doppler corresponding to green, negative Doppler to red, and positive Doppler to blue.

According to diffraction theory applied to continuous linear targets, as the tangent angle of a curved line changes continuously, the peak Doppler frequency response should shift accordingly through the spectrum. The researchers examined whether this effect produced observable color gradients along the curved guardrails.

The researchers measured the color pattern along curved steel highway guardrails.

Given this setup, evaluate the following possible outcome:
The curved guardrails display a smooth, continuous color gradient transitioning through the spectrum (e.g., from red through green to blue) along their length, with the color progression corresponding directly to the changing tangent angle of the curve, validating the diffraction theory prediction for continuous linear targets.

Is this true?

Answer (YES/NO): YES